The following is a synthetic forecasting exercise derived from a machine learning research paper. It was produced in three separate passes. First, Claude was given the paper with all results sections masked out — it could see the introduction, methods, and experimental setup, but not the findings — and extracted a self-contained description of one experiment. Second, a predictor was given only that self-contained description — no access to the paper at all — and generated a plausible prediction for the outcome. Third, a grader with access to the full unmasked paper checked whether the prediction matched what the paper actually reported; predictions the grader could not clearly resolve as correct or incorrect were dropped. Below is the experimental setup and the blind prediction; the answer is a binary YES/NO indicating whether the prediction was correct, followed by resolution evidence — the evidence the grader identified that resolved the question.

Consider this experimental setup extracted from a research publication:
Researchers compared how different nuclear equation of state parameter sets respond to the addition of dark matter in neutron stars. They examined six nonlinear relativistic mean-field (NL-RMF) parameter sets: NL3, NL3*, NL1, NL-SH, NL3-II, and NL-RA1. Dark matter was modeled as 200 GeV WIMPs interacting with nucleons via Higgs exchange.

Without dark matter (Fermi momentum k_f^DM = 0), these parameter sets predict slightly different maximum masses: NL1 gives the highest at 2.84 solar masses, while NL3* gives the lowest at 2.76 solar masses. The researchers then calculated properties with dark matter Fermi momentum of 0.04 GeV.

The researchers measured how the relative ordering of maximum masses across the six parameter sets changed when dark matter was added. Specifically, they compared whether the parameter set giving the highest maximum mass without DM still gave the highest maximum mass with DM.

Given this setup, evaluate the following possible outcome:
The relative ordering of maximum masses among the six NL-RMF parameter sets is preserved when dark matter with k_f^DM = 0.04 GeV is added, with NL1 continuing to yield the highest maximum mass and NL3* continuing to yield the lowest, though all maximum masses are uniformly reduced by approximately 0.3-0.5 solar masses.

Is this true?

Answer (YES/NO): NO